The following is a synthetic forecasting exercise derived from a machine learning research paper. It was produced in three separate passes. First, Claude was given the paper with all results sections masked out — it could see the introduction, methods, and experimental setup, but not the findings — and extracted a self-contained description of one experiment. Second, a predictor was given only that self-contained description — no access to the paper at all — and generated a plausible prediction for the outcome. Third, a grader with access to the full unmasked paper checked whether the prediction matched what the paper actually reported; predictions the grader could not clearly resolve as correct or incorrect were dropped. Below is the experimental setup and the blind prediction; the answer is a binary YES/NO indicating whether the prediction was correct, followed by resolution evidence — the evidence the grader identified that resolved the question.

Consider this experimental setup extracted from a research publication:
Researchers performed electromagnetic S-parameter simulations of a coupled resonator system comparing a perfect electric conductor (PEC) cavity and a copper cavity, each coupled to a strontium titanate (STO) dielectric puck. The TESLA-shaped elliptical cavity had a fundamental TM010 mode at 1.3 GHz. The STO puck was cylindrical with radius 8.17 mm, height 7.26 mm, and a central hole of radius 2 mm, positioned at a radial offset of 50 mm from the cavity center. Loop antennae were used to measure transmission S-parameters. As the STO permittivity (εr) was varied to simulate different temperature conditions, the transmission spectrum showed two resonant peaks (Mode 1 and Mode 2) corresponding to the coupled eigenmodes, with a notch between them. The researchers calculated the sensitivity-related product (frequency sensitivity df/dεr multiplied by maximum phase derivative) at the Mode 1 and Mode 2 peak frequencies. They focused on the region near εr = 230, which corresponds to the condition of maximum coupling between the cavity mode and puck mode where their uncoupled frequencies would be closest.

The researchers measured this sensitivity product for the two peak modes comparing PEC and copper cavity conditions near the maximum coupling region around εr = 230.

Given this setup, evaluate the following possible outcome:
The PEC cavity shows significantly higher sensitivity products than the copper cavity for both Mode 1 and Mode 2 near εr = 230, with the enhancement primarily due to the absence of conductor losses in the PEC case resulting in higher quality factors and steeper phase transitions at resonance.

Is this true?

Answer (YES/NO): YES